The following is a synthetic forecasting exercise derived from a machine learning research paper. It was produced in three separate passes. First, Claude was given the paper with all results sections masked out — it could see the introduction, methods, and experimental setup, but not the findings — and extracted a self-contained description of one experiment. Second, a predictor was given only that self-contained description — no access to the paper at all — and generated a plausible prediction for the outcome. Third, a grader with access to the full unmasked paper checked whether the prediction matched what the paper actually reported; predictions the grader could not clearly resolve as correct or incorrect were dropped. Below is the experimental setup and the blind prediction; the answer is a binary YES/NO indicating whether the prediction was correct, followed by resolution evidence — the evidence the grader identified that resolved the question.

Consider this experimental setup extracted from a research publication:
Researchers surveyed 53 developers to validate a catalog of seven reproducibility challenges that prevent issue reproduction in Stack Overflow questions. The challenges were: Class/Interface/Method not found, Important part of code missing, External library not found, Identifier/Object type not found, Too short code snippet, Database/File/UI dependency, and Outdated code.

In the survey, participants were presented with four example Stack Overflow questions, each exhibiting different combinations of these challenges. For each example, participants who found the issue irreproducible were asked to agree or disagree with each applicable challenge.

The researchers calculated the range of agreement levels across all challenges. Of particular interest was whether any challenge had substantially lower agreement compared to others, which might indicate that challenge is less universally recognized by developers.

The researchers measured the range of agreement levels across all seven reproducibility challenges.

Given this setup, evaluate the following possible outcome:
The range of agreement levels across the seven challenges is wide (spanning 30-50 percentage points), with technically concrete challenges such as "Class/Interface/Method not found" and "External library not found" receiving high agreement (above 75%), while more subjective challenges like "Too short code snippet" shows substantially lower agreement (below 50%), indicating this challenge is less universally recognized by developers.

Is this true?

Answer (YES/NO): NO